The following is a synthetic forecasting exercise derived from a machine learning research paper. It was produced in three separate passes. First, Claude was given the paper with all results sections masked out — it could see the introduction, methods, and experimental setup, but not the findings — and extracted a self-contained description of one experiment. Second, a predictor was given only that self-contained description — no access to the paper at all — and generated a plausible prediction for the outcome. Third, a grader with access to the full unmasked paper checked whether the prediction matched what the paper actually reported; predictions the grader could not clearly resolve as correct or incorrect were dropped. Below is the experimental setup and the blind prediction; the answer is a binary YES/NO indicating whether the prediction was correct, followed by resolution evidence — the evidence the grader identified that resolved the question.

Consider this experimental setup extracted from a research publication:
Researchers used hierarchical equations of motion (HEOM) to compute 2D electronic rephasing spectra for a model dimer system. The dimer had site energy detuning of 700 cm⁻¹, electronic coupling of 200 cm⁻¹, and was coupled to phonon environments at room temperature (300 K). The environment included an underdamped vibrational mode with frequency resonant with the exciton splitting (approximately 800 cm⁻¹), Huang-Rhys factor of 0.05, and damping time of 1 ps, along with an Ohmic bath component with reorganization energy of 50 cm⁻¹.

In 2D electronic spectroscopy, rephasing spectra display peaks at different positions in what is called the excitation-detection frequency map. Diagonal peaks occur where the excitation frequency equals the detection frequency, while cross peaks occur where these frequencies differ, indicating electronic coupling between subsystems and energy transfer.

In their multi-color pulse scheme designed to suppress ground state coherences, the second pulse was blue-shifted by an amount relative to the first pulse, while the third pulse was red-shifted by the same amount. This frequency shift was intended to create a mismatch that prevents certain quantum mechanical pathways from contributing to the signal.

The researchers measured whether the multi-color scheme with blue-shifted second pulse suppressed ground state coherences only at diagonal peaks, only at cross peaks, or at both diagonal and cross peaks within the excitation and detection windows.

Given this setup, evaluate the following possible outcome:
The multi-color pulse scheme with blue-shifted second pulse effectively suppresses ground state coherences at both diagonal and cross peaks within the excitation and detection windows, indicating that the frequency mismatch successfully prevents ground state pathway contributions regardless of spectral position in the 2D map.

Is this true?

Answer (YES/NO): YES